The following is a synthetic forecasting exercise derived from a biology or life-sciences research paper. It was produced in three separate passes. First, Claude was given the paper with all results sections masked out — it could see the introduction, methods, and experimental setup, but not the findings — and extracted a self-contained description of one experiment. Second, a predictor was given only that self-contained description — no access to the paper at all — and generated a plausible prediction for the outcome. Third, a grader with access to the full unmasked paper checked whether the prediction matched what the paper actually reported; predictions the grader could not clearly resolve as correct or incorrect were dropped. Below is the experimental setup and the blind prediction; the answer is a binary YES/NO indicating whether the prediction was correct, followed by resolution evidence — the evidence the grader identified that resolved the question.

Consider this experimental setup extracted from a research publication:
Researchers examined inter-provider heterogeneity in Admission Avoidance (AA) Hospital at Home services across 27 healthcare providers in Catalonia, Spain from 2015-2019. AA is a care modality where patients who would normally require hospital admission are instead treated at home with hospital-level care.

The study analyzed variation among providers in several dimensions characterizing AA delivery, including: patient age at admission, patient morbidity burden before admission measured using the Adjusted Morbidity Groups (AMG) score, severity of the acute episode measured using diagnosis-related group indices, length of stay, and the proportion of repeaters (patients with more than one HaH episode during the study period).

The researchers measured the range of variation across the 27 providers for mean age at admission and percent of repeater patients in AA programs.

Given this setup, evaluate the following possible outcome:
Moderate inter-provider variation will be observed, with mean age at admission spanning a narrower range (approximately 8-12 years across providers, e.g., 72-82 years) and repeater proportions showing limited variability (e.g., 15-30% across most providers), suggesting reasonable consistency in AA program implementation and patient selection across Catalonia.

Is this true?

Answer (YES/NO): NO